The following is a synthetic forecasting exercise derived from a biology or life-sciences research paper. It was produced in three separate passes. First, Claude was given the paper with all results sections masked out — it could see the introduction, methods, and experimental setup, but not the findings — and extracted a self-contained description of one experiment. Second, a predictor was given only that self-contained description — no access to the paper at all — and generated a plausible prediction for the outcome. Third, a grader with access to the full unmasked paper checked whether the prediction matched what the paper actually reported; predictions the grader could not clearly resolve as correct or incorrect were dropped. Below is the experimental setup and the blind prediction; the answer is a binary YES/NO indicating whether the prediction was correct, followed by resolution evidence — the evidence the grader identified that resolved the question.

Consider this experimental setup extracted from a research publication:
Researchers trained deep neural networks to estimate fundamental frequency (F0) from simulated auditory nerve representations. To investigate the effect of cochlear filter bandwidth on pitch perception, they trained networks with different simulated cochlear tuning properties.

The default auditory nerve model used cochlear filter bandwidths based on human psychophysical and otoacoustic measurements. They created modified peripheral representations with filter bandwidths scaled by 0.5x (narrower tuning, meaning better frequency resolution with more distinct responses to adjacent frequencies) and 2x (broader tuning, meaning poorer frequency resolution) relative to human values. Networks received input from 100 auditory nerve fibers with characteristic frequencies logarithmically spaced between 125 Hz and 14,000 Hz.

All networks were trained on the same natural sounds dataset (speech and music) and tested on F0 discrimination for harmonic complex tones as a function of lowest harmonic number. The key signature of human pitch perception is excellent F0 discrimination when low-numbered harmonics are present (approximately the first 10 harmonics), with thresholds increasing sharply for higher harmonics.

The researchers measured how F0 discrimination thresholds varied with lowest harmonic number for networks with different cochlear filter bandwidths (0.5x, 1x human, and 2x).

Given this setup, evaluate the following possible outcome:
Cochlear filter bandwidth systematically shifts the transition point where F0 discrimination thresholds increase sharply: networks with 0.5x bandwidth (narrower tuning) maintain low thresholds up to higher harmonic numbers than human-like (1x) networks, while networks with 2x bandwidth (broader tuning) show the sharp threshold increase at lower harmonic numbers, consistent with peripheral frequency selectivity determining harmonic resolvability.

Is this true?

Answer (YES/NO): NO